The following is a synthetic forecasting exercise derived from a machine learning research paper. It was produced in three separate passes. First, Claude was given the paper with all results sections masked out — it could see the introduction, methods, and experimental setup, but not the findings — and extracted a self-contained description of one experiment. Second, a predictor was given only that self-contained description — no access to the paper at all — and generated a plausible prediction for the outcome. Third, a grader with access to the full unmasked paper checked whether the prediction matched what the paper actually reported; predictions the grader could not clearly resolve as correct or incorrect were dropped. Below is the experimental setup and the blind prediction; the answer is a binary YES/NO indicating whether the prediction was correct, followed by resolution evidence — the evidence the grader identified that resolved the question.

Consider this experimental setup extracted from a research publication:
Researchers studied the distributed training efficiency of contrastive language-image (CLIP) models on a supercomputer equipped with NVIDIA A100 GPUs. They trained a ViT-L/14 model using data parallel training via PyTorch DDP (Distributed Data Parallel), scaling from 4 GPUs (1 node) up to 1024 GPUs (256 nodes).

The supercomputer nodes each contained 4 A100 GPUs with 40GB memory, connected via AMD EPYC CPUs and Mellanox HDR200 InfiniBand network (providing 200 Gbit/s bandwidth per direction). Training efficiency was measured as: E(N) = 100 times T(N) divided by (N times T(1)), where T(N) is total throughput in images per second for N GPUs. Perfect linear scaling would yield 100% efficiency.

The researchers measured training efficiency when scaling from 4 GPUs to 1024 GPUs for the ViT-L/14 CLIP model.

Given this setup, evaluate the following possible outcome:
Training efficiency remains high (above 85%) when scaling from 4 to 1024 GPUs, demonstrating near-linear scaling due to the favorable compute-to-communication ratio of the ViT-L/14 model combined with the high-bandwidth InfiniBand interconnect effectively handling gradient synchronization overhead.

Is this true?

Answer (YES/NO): NO